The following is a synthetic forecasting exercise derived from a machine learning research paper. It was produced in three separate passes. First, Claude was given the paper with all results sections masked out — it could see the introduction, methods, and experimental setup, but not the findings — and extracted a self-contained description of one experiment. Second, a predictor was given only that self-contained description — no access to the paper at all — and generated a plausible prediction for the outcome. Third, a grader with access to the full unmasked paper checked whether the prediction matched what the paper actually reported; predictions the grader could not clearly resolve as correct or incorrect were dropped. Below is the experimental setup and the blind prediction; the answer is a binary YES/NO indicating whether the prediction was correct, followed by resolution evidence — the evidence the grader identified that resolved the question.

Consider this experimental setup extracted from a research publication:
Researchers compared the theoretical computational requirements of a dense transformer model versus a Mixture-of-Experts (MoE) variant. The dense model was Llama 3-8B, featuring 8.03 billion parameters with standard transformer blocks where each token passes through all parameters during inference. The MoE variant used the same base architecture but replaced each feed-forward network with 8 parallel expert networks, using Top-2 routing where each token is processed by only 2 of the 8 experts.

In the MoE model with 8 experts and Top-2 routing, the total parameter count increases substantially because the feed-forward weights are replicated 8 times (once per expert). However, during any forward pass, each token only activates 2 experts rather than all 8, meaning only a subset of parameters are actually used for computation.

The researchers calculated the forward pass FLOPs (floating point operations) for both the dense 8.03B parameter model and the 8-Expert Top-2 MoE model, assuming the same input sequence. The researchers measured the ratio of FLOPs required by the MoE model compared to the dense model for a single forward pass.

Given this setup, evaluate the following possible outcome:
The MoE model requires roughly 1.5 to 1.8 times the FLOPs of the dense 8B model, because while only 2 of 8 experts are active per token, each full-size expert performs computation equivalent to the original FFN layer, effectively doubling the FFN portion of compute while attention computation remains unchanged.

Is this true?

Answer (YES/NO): YES